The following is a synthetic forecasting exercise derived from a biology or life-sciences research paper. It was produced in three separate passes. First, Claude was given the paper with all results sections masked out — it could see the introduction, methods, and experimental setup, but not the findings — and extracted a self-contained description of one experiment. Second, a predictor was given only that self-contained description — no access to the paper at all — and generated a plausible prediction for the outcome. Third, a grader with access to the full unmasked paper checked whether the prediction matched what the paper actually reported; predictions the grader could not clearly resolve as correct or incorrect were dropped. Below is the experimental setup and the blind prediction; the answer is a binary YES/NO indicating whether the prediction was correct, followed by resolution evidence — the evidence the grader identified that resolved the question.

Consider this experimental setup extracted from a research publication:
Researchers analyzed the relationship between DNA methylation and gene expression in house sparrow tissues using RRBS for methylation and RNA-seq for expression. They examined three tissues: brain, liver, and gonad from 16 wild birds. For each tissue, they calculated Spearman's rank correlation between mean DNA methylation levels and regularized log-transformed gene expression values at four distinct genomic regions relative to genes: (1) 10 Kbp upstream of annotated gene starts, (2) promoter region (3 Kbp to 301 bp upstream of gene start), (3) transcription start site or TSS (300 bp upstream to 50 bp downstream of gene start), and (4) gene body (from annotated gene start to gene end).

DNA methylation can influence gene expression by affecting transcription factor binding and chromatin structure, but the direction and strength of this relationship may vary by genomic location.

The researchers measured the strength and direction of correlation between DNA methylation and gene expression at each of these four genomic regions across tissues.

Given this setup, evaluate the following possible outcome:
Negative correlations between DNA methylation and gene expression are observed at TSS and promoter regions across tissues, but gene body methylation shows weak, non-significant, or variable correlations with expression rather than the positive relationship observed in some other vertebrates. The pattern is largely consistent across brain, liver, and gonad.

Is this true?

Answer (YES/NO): YES